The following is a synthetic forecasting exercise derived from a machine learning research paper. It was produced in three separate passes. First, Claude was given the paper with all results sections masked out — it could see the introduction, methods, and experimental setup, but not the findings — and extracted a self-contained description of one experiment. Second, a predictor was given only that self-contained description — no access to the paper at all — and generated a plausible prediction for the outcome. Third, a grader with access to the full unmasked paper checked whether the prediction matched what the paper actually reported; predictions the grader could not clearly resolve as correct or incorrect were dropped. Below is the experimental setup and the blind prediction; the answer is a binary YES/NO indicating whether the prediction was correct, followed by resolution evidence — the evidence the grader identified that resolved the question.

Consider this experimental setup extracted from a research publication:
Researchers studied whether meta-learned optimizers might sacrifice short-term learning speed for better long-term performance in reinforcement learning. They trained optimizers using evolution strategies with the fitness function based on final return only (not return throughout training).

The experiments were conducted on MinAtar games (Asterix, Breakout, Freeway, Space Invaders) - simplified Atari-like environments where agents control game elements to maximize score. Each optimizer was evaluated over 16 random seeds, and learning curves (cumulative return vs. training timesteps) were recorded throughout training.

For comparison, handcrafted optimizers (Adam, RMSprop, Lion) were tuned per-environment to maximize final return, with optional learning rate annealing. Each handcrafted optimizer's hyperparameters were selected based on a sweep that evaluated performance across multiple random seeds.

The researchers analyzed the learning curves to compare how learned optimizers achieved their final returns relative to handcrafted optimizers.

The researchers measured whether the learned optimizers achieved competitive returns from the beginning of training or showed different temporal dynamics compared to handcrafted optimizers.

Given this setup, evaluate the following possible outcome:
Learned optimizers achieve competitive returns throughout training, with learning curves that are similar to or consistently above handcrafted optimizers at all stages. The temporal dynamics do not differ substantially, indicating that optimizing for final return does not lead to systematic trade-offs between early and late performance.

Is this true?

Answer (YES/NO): NO